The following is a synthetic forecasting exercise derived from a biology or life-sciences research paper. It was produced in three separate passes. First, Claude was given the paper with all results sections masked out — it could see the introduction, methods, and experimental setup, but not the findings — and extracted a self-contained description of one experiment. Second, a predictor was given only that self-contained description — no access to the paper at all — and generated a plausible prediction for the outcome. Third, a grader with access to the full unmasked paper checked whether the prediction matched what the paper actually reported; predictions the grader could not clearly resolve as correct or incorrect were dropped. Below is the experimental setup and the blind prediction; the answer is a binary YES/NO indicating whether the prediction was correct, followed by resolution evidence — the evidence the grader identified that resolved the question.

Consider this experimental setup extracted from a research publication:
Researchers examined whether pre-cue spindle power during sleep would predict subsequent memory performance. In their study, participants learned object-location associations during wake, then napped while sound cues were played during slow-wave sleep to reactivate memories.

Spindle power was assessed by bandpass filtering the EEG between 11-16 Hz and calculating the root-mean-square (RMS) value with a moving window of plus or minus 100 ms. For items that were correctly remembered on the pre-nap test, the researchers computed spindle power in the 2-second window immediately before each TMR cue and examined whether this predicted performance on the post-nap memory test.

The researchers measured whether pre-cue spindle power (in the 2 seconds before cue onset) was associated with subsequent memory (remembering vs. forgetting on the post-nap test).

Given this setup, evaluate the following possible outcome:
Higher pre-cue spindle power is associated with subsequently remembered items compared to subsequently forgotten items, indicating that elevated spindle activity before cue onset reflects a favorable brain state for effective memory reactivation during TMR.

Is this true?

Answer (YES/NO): NO